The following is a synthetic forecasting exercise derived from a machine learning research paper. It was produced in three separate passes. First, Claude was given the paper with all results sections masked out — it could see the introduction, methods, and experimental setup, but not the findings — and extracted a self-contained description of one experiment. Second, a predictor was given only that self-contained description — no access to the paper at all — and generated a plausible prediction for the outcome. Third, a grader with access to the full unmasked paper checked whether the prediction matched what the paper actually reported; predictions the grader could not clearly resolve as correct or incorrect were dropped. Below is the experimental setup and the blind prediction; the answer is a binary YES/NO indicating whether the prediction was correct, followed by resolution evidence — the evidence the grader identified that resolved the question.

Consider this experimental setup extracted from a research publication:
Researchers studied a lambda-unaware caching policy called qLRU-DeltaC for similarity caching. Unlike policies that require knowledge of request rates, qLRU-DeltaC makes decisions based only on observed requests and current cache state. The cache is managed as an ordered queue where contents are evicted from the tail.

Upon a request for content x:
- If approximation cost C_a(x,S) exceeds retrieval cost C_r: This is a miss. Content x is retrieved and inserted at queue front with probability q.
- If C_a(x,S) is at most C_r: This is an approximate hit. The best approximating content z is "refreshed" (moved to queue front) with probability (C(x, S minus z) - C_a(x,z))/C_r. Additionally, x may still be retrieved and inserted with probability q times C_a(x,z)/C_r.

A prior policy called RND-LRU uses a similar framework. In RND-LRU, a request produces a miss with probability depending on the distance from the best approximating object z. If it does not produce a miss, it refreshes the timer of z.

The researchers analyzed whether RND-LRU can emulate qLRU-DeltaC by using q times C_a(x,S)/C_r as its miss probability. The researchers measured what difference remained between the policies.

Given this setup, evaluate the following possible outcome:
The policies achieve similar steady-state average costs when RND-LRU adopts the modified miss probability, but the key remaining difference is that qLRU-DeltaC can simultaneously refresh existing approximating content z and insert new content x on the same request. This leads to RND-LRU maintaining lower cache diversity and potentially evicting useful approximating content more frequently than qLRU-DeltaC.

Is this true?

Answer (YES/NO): NO